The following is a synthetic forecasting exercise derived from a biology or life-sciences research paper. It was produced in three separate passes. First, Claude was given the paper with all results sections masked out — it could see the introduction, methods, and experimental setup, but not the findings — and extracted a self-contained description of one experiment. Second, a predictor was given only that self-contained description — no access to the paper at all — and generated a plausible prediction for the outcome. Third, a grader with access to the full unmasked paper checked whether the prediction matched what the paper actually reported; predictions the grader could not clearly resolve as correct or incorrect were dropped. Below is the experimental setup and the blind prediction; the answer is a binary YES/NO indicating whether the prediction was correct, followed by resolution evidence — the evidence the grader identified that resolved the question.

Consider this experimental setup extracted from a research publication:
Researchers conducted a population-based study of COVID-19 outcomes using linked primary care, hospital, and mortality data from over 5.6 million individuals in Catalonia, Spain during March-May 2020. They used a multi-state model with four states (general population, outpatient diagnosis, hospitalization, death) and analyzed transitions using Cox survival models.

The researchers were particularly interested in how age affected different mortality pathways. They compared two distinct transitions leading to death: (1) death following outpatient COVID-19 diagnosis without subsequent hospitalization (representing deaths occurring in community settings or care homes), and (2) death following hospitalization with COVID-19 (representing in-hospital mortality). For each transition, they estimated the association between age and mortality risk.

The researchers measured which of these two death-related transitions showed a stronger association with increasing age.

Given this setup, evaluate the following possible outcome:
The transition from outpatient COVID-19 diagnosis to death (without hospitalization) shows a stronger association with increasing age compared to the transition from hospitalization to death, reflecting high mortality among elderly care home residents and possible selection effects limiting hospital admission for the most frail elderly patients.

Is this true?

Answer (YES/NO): YES